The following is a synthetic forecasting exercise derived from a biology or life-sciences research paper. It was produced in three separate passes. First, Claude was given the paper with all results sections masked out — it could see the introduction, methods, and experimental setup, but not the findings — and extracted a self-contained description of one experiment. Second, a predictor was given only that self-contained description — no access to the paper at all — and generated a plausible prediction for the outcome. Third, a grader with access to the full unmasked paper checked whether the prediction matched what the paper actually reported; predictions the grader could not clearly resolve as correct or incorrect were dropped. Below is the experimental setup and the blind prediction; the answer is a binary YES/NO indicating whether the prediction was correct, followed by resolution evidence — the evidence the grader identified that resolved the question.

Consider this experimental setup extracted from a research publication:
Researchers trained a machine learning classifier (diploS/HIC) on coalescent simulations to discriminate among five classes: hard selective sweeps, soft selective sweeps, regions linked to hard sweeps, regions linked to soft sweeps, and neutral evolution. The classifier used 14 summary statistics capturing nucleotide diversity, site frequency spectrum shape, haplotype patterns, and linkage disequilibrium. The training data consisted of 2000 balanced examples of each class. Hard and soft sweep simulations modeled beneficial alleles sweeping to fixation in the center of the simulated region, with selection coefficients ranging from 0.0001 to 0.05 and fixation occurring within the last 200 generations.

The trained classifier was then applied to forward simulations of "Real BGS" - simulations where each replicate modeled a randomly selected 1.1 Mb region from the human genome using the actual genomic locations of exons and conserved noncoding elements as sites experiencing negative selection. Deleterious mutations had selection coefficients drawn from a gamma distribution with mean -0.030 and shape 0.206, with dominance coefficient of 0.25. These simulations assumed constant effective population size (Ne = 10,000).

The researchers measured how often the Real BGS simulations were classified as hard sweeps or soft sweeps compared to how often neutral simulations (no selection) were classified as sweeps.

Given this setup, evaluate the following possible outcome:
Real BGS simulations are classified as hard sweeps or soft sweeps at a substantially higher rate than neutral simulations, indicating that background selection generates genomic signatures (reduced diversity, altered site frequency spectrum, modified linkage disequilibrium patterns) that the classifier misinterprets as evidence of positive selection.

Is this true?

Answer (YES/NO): NO